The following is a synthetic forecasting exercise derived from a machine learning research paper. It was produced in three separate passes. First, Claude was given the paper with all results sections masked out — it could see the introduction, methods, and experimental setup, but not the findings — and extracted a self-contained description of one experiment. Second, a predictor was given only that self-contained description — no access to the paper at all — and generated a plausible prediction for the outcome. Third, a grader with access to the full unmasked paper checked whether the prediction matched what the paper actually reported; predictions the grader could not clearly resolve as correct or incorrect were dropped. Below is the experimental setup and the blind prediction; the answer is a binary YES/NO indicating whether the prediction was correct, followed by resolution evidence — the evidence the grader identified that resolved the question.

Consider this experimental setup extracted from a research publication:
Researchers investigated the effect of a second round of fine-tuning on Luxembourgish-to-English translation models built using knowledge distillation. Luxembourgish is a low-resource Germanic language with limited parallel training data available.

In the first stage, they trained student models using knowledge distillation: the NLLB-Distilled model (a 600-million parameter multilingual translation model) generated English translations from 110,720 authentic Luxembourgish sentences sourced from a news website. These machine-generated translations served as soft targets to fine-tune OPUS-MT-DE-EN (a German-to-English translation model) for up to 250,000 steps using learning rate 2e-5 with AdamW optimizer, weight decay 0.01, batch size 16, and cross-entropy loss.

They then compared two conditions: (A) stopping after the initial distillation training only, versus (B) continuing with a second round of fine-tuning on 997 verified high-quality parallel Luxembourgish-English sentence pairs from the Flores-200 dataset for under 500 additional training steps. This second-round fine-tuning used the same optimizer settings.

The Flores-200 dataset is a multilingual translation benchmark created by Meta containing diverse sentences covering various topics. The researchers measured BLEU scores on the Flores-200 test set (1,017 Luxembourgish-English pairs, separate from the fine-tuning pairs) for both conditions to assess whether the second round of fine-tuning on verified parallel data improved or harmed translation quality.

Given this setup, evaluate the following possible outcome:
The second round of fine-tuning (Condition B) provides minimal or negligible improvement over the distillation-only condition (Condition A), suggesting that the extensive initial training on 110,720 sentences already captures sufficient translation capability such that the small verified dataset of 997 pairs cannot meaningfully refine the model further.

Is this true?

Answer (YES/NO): NO